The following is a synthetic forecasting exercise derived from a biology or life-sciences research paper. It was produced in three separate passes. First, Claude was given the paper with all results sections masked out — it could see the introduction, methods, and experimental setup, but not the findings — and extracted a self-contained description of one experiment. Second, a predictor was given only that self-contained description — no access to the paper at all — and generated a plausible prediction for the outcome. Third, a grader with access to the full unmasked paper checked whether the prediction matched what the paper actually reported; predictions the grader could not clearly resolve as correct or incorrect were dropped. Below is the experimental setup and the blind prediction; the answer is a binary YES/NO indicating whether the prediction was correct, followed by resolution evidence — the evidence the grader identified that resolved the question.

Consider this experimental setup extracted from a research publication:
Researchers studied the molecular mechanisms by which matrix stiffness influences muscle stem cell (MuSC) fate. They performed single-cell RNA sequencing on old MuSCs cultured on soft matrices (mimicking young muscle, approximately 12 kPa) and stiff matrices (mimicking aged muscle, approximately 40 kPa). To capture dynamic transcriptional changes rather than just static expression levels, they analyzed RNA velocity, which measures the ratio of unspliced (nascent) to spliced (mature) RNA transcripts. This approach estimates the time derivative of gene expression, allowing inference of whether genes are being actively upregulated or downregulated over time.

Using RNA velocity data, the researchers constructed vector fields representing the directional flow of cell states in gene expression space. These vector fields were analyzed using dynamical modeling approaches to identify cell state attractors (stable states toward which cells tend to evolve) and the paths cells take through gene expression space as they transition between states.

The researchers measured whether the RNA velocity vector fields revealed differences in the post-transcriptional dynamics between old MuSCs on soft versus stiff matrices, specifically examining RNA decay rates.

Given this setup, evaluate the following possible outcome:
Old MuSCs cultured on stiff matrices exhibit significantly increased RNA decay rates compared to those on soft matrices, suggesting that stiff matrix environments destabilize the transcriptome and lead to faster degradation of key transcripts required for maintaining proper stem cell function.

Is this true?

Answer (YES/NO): YES